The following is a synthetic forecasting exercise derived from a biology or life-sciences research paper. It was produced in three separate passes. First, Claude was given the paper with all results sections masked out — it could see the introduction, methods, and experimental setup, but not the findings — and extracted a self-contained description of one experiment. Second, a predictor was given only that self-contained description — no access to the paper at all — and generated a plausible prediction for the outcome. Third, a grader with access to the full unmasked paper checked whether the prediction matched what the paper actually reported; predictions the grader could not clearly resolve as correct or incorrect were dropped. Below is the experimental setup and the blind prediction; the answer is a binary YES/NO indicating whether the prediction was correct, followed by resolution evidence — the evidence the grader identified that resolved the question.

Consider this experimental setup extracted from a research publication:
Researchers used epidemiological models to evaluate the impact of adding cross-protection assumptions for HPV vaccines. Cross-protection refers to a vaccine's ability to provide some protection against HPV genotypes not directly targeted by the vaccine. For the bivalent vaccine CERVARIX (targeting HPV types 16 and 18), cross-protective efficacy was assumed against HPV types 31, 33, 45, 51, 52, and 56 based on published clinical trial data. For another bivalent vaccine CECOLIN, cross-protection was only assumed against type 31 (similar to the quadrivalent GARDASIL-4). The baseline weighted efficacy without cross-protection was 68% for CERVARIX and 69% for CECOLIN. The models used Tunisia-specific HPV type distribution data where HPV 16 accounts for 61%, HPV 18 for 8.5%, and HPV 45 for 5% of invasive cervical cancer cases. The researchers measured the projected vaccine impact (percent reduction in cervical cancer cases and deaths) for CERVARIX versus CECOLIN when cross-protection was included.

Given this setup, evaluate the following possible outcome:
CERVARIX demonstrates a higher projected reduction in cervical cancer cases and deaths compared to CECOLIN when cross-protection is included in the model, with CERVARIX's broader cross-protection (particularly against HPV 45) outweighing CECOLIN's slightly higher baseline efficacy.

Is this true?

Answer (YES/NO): YES